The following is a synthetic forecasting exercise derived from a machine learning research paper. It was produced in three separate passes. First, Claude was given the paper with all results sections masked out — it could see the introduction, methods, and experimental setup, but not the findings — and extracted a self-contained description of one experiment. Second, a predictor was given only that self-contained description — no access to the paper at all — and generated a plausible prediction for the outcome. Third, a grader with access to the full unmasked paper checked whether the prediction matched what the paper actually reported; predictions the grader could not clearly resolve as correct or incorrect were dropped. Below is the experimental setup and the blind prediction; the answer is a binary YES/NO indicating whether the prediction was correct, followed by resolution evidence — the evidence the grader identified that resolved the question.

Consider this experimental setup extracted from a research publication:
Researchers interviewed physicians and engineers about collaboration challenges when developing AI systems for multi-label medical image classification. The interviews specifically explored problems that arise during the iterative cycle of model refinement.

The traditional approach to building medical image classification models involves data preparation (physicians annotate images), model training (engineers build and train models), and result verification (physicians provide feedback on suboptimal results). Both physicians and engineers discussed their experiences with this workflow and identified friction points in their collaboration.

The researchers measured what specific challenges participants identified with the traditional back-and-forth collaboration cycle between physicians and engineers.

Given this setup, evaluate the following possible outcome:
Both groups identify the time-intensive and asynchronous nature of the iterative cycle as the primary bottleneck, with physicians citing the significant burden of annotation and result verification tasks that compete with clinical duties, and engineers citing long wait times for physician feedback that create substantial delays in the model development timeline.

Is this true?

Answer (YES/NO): NO